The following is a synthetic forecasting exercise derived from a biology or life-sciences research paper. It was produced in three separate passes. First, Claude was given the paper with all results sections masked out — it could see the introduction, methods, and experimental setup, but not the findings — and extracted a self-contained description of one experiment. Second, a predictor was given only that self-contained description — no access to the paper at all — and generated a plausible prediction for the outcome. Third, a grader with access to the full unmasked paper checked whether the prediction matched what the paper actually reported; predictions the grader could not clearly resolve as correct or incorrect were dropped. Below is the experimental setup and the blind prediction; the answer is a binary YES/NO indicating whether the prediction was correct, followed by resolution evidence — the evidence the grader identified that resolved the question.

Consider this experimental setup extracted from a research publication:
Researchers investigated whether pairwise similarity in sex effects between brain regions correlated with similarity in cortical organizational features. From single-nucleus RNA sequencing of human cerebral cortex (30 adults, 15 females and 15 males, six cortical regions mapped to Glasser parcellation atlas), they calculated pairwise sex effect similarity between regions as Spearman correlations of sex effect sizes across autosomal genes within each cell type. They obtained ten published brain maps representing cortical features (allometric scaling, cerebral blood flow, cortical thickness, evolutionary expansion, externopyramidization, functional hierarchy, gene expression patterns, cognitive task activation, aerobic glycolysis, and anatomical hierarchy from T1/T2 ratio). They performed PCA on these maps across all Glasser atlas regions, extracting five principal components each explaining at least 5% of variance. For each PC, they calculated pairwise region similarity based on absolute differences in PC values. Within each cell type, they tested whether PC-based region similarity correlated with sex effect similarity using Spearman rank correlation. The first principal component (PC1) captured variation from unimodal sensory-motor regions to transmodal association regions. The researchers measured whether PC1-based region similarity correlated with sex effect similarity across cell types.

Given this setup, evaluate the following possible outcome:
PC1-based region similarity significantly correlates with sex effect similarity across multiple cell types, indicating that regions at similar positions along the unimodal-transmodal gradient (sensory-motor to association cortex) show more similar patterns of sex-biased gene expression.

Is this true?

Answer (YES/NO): NO